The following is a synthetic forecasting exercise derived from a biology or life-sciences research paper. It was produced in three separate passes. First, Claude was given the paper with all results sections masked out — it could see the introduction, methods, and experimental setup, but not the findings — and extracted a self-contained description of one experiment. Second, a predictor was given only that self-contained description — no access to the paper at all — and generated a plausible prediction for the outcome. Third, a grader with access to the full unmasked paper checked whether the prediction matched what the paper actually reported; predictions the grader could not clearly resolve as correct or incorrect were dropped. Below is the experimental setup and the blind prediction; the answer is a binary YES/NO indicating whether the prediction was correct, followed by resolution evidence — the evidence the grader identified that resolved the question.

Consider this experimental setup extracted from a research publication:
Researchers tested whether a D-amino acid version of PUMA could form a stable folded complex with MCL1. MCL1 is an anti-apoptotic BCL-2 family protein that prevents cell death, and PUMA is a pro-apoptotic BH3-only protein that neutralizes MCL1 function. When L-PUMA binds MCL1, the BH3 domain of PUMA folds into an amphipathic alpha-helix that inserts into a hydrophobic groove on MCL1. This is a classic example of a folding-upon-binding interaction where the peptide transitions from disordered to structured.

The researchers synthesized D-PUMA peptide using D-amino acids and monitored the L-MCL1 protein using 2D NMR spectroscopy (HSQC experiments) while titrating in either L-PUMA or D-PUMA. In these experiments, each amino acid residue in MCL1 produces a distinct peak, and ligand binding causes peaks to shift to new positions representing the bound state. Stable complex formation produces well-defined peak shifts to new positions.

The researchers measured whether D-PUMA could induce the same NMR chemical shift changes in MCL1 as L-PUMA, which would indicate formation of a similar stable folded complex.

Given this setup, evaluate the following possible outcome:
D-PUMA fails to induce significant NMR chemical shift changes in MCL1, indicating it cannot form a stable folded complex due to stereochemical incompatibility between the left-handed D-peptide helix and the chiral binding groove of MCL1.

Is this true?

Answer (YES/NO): YES